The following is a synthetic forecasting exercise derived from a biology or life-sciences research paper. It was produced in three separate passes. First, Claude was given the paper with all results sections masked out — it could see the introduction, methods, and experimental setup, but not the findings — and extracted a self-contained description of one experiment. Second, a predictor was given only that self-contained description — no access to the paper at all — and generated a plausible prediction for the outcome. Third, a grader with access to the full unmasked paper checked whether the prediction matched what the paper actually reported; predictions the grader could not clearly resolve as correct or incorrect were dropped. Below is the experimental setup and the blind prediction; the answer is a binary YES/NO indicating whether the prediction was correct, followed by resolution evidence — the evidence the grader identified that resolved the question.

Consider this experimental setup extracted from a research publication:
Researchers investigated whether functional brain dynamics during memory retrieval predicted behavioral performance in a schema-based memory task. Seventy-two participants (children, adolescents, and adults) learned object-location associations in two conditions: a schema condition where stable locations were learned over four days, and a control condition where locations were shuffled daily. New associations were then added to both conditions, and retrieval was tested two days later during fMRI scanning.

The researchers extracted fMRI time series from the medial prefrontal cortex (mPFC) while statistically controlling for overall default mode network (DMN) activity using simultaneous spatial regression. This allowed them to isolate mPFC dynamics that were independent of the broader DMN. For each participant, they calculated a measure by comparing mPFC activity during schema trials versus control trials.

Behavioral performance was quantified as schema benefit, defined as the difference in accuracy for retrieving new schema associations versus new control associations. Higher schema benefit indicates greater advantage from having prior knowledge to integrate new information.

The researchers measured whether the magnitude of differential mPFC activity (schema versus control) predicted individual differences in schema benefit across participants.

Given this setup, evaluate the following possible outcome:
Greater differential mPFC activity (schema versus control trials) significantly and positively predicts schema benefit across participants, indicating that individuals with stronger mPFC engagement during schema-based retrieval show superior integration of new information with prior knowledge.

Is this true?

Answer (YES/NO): YES